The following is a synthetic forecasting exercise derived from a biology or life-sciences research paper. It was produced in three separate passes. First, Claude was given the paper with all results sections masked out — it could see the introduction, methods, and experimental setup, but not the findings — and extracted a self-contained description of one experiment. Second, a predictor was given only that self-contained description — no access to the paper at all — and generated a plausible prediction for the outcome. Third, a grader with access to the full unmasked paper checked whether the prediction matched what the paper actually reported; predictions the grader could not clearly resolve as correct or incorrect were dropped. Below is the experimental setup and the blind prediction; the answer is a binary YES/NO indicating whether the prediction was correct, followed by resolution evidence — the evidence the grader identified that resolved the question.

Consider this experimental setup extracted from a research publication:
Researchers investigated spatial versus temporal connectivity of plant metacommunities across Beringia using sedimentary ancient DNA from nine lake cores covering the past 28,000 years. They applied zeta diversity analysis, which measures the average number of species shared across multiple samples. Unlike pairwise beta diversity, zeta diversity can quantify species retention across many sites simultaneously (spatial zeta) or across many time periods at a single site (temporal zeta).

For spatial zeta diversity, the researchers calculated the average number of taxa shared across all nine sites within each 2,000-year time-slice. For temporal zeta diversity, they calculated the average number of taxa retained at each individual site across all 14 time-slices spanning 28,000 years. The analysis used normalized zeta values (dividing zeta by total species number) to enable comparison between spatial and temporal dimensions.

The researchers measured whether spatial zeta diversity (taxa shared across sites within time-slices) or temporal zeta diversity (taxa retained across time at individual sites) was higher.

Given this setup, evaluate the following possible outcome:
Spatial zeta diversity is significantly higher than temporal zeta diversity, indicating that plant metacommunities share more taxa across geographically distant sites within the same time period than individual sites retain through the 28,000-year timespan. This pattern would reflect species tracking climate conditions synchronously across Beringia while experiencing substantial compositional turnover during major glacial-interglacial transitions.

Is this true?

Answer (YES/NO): NO